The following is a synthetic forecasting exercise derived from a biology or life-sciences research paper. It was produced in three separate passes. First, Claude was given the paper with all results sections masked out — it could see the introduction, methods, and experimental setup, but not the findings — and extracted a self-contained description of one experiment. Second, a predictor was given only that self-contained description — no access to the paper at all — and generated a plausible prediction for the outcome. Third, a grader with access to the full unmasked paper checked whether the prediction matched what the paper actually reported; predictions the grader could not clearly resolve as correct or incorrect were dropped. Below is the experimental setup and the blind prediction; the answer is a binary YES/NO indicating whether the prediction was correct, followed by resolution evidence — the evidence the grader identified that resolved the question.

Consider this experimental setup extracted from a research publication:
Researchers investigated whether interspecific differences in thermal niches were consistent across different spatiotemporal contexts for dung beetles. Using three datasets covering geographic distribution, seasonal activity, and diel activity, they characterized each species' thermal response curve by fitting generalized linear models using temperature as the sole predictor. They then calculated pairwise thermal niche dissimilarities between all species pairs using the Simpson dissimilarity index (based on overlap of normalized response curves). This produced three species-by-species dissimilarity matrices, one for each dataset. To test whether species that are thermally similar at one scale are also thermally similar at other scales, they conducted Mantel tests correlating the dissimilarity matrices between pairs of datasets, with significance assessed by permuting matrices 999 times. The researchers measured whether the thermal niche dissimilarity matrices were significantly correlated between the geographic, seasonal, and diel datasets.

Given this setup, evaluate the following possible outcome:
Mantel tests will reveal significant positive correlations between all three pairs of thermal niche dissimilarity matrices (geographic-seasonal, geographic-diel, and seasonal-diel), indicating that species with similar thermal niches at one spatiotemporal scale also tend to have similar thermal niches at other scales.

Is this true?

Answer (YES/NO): NO